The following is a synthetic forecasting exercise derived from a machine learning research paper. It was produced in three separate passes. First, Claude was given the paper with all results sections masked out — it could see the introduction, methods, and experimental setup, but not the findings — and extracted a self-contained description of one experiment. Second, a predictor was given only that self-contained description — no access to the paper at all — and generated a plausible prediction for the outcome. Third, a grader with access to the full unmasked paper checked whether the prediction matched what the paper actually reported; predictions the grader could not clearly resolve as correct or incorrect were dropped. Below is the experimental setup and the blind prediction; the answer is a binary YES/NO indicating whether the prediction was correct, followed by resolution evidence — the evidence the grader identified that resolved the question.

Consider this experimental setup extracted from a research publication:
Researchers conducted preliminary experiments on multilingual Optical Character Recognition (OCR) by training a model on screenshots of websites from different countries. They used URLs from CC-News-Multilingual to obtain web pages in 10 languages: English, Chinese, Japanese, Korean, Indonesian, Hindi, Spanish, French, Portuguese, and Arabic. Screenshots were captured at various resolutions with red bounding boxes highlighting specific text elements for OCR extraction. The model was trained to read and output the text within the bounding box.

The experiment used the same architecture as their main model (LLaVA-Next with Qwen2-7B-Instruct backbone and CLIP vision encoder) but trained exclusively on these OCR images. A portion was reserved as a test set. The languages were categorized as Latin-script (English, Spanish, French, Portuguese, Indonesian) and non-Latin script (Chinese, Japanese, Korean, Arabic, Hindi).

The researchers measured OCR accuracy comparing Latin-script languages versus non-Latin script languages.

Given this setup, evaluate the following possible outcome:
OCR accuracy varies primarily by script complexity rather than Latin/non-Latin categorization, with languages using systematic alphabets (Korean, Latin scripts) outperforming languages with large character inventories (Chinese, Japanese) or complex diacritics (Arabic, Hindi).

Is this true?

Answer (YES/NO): NO